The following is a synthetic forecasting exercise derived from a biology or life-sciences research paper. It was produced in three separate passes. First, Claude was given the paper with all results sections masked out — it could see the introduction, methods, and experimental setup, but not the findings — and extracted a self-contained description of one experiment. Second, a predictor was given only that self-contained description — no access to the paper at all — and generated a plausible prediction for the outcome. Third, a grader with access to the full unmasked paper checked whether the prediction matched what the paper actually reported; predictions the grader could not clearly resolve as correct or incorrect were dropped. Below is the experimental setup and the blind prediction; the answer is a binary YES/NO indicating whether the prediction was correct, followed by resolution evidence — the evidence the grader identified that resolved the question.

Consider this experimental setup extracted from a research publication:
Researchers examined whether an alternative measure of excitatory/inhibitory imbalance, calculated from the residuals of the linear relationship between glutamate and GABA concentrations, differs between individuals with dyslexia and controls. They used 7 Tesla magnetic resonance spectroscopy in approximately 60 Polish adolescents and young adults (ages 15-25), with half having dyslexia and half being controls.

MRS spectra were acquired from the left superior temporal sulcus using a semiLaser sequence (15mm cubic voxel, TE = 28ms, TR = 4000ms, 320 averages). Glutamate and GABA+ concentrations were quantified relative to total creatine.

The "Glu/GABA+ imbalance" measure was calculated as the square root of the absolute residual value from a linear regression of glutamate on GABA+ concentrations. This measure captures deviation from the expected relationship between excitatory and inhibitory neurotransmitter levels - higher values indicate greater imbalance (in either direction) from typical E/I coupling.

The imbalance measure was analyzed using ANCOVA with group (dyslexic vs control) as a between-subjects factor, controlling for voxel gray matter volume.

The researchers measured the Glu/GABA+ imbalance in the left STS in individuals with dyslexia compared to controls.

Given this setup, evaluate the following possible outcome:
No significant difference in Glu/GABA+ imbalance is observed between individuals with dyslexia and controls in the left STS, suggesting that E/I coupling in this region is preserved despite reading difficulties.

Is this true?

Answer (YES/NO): YES